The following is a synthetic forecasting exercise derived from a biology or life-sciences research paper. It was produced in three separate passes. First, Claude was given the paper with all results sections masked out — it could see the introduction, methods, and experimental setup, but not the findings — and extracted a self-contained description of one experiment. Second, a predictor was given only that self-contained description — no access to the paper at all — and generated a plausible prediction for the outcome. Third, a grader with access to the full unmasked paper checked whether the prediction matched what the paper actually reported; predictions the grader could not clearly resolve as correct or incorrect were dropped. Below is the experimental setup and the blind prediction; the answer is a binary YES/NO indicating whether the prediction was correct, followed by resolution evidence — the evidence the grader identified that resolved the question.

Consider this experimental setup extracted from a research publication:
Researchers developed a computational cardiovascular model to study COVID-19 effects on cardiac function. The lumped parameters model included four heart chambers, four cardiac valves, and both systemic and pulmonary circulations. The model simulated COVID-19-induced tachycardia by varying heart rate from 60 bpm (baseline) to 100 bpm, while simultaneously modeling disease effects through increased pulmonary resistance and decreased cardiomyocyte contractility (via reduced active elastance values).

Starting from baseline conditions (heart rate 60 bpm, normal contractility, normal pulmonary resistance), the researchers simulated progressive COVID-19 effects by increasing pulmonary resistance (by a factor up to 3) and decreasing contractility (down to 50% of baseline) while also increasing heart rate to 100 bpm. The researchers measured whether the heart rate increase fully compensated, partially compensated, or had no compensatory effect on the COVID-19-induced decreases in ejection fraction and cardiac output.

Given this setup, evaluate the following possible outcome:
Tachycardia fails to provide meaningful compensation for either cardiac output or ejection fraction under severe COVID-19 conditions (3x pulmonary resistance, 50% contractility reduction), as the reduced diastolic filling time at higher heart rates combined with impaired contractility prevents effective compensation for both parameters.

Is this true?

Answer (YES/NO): NO